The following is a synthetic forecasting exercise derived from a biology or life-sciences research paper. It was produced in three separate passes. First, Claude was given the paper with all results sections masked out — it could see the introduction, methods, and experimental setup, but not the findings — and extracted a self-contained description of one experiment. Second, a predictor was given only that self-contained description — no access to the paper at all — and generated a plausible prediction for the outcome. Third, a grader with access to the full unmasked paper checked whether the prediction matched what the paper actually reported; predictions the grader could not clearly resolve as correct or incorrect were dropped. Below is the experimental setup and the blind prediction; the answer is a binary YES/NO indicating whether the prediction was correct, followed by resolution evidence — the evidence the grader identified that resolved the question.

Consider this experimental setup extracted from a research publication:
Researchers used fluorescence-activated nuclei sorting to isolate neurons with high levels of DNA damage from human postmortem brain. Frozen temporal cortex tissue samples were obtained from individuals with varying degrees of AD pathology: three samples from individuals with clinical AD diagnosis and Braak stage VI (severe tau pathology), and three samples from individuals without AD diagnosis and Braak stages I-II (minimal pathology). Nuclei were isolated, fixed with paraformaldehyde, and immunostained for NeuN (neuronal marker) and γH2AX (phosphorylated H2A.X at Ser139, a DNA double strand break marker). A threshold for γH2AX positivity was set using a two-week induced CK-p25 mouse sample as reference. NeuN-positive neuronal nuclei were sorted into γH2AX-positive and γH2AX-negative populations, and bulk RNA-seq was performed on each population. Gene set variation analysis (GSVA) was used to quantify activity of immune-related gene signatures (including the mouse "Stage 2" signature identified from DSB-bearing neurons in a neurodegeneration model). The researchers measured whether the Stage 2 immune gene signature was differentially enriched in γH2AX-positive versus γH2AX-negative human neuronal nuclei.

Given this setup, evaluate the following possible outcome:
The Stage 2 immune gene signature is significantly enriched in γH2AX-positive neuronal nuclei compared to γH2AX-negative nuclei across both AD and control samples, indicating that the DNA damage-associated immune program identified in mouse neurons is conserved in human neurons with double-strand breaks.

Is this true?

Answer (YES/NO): NO